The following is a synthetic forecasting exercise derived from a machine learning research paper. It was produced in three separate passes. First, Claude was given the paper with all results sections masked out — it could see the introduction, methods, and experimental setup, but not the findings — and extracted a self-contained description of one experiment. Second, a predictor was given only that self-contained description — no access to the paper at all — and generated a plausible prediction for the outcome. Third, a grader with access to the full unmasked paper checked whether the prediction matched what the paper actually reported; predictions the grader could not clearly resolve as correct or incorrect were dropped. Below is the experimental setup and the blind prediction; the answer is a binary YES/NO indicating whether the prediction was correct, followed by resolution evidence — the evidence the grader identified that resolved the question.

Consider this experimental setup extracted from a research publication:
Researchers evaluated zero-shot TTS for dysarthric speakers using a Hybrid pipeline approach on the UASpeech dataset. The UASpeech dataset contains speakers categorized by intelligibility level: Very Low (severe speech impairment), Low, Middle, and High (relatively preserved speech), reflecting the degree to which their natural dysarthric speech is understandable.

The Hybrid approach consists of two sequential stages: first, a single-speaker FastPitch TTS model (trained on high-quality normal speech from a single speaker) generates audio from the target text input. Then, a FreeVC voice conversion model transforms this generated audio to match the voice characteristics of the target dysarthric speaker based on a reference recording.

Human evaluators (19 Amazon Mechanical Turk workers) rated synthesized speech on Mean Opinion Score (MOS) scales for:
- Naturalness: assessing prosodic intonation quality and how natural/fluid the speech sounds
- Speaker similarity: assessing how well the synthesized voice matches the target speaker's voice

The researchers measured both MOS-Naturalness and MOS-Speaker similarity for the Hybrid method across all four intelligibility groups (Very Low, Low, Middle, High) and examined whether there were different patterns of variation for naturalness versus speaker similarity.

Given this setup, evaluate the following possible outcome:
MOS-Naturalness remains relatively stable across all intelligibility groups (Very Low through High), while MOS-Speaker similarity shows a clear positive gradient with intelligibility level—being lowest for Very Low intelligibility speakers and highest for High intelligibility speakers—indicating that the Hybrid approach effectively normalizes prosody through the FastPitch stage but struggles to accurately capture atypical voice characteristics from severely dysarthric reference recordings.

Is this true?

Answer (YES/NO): NO